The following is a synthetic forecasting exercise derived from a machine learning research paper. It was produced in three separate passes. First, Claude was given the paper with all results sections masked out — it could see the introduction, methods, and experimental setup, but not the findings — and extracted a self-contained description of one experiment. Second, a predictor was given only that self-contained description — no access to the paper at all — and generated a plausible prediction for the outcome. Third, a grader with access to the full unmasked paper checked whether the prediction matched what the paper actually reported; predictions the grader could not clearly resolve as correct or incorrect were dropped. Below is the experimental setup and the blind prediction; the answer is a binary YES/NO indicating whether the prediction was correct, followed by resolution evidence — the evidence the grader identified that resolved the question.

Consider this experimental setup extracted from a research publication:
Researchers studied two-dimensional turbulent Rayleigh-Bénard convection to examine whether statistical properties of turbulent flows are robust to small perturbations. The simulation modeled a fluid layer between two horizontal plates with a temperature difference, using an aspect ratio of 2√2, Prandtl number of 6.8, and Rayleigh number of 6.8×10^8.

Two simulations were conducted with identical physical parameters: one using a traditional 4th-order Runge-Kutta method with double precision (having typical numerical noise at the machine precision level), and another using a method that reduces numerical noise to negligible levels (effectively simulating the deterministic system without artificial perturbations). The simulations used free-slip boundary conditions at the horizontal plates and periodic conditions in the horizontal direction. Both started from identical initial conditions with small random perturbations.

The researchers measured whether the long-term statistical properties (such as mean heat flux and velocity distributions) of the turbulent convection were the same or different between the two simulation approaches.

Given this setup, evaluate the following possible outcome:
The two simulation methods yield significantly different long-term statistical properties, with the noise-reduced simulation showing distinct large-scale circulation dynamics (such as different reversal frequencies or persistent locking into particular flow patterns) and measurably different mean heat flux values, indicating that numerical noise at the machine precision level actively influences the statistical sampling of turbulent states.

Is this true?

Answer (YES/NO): YES